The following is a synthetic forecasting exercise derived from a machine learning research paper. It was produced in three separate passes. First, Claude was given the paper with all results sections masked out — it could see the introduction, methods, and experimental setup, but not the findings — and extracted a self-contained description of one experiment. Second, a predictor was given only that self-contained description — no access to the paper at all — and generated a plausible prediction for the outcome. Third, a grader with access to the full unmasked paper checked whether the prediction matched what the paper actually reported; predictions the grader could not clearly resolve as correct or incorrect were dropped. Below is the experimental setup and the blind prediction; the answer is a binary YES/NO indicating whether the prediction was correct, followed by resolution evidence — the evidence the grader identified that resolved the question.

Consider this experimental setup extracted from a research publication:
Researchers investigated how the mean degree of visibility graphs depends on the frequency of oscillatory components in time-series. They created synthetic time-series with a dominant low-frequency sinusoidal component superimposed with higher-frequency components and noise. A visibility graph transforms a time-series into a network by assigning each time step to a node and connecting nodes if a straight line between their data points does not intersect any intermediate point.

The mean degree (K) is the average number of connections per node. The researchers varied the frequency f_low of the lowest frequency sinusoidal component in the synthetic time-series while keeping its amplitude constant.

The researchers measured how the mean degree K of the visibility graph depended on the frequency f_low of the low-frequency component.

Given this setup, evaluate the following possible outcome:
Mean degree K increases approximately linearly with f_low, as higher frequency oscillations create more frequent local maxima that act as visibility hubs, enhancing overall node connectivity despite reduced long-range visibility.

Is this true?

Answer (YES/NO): NO